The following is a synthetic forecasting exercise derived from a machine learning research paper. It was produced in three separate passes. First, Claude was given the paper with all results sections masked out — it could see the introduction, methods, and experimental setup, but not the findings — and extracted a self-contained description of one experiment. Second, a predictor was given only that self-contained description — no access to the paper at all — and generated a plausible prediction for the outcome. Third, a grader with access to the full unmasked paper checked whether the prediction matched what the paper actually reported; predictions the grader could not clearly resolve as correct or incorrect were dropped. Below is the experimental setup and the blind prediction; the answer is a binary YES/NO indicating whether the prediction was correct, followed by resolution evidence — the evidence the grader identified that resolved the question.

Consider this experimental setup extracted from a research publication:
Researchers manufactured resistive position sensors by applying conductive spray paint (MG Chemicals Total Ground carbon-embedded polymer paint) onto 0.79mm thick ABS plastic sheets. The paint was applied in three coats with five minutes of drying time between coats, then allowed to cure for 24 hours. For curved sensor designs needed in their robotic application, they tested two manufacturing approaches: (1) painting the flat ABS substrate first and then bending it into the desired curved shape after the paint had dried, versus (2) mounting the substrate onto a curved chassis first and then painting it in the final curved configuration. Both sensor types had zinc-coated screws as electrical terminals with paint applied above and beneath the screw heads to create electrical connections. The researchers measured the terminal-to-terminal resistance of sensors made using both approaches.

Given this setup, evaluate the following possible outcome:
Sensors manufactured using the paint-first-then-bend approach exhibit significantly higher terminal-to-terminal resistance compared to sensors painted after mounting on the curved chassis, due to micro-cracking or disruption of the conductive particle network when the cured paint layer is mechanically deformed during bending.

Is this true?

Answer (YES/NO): YES